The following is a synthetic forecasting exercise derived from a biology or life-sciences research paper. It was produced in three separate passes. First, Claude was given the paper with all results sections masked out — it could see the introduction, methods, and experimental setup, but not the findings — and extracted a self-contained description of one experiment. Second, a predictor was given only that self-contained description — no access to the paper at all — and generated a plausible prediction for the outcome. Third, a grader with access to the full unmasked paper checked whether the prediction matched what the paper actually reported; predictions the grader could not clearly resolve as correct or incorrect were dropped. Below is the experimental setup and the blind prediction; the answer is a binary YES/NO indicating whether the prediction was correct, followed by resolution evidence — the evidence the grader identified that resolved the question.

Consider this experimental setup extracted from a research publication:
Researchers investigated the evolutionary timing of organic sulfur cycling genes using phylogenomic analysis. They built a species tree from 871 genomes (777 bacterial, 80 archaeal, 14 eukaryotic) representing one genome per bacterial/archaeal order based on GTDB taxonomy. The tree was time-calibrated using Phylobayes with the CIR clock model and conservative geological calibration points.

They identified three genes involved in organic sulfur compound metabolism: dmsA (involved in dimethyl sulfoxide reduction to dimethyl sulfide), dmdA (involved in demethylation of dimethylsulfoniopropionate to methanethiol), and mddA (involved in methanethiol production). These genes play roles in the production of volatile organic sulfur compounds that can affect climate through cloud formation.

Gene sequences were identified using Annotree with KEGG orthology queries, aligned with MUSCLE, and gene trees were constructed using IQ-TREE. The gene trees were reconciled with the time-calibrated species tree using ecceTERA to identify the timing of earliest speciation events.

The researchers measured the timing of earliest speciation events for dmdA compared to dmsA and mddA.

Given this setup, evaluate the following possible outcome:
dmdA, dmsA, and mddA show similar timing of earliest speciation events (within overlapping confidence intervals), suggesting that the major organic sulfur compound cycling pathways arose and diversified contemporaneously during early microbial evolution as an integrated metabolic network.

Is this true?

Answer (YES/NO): NO